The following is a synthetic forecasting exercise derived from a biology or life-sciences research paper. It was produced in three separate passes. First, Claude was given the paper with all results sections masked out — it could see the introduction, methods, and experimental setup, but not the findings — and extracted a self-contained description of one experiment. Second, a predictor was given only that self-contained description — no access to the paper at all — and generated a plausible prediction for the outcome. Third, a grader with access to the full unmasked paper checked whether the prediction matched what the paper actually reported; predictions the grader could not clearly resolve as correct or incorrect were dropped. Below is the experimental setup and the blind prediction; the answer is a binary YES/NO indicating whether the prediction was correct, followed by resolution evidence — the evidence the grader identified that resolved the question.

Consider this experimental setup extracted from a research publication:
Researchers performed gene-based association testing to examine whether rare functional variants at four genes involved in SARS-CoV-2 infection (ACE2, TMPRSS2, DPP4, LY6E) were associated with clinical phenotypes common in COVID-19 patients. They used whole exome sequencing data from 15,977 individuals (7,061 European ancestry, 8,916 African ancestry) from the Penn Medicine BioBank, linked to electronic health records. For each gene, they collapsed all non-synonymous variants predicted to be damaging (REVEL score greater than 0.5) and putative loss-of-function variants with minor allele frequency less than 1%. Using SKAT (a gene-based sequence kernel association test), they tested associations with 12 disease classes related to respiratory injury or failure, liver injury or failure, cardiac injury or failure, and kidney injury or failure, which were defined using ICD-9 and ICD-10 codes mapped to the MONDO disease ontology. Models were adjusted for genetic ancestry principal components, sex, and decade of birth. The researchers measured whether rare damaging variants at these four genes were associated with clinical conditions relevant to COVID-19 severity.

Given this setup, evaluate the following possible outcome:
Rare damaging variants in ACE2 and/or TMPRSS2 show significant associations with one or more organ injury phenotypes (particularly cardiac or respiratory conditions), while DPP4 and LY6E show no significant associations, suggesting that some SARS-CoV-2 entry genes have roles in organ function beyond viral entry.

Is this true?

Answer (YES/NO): NO